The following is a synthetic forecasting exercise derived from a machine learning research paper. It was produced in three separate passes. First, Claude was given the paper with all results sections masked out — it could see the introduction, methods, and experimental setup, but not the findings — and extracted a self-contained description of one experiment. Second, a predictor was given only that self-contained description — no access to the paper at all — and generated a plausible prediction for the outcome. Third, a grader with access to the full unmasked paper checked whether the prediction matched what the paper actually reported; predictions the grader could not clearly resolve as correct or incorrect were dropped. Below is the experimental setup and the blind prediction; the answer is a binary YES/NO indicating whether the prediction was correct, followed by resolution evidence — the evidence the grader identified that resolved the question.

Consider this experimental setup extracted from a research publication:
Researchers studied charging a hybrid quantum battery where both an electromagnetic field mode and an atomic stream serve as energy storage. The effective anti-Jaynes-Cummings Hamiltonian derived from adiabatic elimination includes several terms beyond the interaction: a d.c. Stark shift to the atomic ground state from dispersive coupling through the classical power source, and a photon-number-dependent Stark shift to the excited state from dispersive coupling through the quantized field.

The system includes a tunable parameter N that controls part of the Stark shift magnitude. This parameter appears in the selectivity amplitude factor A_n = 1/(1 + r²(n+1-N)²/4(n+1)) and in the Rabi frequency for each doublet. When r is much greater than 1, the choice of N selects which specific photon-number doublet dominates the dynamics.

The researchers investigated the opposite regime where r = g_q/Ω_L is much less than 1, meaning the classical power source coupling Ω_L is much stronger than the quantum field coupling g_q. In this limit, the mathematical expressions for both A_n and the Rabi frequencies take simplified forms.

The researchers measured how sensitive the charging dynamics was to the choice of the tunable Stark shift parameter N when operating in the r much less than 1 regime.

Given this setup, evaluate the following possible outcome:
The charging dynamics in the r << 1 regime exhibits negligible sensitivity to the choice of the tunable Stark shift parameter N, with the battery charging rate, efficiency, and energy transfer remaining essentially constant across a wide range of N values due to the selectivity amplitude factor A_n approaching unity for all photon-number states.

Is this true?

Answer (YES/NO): YES